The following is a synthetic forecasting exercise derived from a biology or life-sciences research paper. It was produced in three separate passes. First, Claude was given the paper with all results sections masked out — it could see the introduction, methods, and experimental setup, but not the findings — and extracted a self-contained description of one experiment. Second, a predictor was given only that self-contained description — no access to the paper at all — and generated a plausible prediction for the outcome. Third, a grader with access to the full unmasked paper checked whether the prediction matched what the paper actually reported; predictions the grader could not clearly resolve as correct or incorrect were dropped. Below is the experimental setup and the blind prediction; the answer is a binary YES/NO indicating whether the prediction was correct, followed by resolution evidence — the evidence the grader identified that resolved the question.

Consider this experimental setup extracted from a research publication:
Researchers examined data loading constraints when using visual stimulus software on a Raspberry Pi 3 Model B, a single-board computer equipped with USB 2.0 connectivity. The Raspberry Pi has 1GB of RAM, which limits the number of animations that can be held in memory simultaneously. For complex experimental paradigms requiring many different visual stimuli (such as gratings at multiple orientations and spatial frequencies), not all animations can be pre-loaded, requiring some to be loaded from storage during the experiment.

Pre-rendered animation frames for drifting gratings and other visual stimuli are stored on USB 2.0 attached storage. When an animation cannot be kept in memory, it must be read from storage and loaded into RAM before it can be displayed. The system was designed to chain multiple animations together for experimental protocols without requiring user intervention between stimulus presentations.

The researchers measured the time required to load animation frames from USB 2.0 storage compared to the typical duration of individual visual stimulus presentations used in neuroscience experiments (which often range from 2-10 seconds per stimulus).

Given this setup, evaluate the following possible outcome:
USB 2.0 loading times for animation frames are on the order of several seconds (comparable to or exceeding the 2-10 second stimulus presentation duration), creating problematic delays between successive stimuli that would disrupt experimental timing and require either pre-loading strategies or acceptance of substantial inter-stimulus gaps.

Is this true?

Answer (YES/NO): YES